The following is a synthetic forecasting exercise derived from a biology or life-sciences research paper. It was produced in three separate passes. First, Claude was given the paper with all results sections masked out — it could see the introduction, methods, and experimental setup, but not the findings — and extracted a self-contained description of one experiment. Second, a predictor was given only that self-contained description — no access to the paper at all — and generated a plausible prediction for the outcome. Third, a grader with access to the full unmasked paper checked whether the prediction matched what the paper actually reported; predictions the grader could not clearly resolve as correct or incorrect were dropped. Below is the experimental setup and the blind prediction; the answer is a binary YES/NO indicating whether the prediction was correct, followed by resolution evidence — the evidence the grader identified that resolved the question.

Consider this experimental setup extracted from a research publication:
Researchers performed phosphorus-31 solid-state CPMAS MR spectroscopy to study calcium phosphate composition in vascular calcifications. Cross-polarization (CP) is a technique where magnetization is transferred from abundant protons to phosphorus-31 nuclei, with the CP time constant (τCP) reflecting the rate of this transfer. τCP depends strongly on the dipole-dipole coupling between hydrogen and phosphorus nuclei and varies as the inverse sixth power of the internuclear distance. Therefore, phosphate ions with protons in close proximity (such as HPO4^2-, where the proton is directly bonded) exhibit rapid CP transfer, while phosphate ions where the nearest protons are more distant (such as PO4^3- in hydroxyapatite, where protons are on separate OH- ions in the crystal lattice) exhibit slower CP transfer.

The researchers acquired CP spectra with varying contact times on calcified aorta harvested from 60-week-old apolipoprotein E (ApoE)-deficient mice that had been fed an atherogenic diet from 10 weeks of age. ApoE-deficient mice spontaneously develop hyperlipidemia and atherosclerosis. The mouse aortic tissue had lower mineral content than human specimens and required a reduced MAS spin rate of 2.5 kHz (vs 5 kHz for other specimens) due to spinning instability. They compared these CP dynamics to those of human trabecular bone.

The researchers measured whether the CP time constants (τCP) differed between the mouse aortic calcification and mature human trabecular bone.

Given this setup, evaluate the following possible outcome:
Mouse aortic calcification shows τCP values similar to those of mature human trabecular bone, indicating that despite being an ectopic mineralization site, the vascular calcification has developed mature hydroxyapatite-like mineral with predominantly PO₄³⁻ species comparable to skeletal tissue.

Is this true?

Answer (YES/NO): NO